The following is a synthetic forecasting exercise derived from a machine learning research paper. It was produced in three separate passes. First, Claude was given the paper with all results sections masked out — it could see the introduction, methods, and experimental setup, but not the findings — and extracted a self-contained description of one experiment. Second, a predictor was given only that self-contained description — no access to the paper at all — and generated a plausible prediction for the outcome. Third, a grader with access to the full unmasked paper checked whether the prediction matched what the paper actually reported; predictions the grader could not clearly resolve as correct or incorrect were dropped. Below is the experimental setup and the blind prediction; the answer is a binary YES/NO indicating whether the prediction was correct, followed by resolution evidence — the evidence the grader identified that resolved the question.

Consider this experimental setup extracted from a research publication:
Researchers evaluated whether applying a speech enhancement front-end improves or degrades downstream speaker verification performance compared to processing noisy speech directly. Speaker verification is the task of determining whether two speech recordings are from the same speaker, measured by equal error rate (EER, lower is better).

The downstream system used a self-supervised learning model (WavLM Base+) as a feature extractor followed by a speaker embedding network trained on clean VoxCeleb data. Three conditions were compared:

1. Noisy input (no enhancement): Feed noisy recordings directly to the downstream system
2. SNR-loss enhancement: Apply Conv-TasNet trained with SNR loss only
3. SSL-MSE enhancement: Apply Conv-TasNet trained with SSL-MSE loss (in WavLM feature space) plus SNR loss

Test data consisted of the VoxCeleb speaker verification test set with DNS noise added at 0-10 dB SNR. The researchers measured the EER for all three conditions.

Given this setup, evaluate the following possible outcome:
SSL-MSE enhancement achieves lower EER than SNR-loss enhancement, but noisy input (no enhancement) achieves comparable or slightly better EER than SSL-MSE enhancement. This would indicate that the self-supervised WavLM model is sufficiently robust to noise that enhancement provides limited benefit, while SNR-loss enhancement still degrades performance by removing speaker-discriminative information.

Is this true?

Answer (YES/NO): NO